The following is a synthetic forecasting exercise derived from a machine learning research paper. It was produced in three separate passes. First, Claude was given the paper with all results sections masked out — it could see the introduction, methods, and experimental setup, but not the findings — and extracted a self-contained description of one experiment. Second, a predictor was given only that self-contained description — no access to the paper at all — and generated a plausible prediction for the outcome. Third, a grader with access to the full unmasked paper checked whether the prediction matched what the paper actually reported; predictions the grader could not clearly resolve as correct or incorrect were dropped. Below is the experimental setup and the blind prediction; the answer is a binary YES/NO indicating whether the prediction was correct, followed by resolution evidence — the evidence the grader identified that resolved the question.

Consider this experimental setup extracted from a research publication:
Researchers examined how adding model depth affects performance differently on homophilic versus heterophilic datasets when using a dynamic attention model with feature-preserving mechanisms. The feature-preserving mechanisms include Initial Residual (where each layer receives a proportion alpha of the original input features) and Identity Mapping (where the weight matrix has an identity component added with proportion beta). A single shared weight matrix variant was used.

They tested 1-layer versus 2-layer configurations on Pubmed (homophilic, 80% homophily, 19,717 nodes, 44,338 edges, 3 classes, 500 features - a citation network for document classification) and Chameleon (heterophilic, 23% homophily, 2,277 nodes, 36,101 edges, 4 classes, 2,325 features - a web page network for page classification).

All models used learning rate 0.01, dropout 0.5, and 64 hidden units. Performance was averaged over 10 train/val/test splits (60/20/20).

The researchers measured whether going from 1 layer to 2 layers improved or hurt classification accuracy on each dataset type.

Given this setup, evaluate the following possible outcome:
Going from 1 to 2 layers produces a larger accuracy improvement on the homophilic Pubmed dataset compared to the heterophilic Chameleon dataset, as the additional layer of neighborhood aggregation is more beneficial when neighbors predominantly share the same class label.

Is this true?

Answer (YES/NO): YES